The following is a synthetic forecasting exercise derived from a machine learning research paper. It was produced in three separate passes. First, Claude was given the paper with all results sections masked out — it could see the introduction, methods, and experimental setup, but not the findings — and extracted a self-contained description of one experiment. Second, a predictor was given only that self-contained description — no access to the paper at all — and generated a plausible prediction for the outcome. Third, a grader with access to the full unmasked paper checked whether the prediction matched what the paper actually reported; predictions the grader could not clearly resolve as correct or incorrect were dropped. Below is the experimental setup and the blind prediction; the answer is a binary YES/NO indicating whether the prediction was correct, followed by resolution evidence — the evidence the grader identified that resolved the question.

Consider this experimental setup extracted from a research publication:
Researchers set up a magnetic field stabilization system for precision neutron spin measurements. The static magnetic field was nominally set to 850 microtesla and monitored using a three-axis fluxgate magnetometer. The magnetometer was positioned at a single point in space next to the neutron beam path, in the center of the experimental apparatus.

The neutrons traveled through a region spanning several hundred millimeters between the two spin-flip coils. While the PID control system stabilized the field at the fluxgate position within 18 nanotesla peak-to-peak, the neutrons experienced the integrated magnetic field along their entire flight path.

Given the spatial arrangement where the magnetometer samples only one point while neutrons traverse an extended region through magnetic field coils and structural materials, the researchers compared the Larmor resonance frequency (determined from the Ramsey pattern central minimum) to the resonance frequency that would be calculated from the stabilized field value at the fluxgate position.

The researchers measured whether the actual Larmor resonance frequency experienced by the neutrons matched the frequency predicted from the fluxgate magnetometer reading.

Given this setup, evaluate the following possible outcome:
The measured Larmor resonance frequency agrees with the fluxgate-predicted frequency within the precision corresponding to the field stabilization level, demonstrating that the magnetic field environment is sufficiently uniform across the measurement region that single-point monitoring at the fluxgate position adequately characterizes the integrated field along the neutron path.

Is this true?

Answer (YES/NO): NO